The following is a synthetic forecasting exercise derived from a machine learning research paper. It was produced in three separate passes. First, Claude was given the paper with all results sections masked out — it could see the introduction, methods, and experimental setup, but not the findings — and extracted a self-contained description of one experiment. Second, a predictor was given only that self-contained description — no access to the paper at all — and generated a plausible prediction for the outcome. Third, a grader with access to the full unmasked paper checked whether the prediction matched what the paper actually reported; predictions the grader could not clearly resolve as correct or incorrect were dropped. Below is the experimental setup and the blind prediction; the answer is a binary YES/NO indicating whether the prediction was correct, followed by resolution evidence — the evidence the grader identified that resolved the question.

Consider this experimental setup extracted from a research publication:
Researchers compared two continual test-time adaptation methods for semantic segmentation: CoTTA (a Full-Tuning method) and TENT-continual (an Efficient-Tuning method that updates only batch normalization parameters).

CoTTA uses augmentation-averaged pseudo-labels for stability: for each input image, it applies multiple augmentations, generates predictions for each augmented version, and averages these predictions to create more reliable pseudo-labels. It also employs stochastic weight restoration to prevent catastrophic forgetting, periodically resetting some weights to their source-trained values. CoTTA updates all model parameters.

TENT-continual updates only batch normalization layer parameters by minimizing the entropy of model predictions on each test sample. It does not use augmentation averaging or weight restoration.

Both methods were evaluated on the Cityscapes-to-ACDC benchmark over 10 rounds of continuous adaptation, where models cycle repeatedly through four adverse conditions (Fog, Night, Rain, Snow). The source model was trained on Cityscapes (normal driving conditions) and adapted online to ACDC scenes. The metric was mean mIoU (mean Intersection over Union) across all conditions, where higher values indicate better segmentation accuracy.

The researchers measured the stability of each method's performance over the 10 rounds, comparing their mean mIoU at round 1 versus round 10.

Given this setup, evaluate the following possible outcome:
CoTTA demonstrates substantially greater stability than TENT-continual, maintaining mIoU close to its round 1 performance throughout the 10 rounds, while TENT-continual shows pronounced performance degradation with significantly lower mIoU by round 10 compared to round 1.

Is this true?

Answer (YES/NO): YES